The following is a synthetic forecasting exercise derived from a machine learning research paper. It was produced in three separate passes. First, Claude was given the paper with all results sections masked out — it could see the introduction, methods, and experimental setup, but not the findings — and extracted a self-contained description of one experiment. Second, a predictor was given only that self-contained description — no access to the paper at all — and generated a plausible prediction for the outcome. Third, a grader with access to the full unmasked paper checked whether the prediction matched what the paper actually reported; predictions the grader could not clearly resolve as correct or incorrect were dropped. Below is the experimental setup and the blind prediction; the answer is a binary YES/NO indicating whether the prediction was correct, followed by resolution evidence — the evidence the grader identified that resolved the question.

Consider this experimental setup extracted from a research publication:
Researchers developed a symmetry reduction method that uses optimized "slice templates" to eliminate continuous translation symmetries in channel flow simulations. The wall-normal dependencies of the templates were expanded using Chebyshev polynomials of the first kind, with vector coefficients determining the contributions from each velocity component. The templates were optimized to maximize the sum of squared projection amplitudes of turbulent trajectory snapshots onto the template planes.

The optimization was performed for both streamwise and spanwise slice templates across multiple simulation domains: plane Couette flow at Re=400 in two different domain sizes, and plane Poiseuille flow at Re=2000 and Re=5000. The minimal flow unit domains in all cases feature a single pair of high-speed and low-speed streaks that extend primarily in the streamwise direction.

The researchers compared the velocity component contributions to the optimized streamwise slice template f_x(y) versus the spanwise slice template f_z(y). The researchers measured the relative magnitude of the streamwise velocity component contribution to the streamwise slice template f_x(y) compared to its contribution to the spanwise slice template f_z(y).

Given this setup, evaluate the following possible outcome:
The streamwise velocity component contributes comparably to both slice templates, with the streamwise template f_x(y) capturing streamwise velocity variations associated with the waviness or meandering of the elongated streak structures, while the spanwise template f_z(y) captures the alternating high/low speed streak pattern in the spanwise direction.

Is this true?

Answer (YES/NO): NO